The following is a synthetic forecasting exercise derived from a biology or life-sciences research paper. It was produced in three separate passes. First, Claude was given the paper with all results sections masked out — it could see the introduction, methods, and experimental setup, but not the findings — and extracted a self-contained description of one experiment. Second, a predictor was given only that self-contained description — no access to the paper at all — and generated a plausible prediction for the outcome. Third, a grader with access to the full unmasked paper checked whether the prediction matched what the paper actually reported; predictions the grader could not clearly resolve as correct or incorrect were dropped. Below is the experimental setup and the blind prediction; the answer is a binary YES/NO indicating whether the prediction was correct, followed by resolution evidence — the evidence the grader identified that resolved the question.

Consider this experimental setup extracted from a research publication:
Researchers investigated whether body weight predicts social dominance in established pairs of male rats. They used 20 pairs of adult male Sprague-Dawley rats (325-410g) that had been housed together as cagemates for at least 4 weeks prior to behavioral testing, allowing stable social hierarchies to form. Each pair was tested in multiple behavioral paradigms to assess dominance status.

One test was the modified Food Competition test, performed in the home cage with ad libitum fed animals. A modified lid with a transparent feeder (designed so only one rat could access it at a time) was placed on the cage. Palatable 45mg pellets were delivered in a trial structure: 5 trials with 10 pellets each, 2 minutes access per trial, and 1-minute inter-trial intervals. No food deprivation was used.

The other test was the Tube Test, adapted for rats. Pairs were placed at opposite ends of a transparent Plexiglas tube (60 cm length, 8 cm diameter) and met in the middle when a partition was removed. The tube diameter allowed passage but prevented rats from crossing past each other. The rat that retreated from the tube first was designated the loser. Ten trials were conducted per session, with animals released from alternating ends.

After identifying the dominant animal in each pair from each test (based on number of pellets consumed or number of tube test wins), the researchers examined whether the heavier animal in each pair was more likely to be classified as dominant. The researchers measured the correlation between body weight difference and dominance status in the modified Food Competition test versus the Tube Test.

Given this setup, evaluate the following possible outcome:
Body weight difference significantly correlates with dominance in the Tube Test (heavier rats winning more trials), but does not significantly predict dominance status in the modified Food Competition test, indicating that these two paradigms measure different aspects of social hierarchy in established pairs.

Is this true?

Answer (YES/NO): YES